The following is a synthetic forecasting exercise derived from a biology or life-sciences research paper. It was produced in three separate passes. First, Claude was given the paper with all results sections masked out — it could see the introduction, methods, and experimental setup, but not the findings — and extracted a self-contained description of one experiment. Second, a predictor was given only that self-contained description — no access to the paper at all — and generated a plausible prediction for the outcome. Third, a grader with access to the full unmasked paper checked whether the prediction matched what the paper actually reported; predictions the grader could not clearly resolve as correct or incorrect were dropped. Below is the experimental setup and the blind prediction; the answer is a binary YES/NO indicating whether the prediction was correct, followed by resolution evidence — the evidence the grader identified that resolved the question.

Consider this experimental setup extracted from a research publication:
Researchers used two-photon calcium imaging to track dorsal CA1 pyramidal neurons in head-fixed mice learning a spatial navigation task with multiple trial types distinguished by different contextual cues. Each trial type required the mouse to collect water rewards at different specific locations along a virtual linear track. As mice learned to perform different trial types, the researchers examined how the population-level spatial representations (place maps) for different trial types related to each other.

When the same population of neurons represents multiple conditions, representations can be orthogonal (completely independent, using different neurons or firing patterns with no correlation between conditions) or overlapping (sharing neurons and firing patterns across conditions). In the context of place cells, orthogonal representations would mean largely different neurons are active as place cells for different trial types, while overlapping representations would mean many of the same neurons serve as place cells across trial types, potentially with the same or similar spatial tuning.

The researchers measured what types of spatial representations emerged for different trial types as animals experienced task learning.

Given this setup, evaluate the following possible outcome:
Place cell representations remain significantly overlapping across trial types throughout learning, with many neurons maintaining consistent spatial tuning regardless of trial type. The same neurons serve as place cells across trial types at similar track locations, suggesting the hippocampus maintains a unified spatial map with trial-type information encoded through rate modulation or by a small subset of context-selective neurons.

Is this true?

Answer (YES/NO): NO